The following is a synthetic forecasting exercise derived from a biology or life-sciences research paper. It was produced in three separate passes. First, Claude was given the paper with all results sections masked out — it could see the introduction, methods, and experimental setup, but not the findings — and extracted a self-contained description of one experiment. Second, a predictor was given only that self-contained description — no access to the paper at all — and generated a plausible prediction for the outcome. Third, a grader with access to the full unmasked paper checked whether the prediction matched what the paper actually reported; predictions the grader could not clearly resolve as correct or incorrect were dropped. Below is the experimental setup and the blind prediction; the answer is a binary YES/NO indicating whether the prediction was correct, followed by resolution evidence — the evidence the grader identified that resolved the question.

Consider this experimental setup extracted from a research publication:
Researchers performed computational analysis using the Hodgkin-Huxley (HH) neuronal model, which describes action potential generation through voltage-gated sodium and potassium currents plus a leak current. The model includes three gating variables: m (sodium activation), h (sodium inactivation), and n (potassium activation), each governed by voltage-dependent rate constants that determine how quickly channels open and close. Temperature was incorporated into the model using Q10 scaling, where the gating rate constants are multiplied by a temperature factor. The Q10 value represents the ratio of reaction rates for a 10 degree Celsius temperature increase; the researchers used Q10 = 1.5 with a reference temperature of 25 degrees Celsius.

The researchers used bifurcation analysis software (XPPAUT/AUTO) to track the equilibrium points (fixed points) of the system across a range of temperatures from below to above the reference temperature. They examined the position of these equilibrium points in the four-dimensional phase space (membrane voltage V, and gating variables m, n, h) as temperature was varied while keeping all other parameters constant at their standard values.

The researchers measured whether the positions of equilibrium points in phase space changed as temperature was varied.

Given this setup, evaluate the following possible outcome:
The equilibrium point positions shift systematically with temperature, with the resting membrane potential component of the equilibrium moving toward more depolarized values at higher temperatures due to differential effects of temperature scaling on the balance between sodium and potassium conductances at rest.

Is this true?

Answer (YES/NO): NO